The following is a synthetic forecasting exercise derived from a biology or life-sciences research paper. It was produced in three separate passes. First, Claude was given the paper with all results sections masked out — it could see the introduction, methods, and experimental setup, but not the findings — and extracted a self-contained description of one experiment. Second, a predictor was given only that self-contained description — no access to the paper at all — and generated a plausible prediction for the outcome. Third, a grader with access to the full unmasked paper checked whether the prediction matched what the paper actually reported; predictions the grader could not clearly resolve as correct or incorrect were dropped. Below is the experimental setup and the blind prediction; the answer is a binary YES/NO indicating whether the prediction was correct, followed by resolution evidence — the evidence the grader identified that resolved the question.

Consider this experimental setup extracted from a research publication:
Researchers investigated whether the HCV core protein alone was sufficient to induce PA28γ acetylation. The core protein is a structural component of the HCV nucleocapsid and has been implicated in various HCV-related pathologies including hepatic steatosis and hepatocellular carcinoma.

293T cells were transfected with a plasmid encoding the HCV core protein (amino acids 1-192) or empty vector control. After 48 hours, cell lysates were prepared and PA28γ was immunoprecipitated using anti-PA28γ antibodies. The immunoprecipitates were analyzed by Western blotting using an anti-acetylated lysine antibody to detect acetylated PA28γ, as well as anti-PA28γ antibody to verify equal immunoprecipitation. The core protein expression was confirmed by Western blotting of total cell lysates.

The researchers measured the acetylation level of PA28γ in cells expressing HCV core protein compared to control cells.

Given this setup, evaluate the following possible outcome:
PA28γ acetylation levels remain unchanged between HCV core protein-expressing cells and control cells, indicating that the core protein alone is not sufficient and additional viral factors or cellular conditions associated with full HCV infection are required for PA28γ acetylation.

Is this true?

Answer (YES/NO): NO